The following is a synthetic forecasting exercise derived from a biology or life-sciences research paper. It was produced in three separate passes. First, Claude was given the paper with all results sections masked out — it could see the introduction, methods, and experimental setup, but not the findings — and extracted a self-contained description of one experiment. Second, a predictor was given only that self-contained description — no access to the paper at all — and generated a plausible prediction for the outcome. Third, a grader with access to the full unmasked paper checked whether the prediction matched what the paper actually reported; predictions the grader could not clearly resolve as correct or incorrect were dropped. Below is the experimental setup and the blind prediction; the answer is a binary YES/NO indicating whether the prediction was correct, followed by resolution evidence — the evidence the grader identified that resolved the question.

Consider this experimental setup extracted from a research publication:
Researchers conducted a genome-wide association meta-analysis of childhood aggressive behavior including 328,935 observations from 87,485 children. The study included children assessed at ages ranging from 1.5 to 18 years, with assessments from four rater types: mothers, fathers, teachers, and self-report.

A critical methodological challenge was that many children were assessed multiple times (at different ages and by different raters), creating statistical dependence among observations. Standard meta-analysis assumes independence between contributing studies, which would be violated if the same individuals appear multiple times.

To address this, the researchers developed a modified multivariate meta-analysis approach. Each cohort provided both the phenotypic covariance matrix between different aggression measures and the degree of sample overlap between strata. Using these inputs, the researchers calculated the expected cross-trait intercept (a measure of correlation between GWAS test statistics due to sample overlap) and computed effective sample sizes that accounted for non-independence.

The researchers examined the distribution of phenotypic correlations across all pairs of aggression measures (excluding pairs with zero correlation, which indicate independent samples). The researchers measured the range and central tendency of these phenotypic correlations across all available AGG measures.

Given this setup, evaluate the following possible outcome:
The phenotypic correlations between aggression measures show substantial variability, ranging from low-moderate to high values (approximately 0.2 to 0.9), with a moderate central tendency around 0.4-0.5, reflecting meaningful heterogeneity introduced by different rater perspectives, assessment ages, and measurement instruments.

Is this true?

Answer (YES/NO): NO